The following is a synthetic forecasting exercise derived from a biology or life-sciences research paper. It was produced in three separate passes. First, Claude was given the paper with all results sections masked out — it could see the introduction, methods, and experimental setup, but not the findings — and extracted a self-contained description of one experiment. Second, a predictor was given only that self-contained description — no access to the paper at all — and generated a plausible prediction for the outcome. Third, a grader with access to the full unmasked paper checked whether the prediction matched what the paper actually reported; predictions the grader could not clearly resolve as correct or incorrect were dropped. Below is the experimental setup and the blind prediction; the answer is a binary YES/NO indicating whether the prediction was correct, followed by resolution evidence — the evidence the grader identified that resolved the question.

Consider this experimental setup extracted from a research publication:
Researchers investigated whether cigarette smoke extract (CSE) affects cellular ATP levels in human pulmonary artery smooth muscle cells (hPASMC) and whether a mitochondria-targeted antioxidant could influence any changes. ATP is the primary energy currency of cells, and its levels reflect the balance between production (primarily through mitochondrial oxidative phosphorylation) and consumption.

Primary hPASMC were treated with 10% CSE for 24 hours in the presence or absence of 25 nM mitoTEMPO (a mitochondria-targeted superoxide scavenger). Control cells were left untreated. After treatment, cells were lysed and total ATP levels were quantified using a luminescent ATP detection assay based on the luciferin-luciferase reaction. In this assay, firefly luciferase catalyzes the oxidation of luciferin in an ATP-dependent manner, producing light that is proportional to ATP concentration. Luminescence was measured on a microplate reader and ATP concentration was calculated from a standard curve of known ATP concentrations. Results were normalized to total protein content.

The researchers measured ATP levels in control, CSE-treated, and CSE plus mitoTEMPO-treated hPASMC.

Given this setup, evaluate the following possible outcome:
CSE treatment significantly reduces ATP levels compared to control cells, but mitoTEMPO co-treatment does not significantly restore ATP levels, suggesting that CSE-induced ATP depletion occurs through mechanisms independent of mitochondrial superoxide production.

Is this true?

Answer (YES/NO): NO